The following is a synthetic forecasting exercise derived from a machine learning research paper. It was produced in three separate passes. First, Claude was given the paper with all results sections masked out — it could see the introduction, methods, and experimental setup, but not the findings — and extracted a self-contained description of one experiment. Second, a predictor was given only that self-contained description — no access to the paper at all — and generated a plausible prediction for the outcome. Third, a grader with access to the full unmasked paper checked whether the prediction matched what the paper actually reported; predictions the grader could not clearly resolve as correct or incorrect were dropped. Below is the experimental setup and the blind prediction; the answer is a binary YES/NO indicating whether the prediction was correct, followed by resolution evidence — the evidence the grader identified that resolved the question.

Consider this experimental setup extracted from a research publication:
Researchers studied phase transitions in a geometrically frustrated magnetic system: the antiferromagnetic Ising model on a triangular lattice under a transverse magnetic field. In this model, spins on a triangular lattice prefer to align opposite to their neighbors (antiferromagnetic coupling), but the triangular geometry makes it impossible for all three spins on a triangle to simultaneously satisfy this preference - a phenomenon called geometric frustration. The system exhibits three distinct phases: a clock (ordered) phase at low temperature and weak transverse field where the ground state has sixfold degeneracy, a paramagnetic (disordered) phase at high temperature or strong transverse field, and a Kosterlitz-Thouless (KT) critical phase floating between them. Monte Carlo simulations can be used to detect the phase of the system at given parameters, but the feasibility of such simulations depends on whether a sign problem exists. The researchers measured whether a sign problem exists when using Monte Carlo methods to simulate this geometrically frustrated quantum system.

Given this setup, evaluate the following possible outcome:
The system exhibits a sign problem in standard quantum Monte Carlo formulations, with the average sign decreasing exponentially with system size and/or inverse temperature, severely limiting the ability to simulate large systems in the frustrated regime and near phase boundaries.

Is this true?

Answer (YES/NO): NO